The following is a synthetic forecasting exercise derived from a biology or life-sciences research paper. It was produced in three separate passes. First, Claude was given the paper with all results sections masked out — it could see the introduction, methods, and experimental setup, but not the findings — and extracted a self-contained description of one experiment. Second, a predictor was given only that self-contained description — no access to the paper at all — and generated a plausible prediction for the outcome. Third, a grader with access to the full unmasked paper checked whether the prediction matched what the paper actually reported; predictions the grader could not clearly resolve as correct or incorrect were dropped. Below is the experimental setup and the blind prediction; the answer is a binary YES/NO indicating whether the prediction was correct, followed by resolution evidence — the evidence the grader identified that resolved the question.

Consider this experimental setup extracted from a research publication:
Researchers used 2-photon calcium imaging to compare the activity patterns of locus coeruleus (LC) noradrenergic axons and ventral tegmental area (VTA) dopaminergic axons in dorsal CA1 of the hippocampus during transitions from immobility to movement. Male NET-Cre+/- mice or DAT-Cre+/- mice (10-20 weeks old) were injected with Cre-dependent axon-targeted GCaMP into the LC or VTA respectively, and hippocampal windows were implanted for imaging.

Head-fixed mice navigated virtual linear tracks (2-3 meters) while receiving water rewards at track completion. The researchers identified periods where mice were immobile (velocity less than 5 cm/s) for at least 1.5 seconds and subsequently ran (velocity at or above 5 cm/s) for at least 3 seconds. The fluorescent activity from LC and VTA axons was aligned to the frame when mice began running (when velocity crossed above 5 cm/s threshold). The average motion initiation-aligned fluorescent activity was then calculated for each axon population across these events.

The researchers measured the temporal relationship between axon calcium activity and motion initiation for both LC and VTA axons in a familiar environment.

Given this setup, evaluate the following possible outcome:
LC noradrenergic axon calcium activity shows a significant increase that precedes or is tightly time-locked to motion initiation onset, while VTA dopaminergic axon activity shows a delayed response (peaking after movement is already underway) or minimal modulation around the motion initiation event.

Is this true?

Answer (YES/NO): NO